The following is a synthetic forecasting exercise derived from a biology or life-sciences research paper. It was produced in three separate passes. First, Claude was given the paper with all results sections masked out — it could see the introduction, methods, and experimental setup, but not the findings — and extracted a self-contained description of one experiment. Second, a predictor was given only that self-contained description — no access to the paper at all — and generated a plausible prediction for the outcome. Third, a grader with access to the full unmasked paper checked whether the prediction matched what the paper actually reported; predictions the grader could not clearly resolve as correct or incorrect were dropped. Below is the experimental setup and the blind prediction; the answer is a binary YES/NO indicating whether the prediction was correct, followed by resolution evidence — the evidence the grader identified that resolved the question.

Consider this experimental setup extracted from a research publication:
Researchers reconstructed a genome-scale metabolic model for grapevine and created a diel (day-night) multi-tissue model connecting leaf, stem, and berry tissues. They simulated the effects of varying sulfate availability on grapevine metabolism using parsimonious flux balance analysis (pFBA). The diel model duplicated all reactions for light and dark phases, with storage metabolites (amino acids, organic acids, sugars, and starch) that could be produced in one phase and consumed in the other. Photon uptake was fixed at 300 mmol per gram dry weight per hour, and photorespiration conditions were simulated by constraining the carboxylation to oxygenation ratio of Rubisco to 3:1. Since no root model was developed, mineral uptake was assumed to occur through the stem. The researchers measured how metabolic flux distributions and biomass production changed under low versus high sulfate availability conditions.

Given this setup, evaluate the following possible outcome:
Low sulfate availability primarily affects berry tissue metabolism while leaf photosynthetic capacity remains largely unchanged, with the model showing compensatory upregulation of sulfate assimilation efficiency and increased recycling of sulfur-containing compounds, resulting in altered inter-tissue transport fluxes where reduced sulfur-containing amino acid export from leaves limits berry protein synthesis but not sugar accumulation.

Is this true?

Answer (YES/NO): NO